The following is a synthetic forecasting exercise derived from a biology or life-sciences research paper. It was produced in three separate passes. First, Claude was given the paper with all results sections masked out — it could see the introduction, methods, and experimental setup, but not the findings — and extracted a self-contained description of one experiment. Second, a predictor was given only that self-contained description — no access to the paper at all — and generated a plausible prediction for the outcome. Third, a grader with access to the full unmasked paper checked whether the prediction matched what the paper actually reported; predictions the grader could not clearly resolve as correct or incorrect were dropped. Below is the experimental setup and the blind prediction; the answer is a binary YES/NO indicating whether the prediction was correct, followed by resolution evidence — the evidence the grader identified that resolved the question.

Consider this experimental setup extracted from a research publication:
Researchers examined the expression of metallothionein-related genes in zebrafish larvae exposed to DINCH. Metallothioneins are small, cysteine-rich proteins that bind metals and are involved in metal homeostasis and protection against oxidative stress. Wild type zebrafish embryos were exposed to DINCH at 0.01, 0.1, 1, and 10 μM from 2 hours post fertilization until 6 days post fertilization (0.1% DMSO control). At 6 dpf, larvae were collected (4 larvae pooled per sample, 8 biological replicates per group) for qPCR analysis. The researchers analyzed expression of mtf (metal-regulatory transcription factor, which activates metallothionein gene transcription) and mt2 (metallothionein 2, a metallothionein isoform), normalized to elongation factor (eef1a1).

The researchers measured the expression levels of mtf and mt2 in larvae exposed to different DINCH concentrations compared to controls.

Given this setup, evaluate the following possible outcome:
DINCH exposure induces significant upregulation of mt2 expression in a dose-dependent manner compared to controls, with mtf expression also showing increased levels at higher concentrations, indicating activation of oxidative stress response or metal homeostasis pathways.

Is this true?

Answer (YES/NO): NO